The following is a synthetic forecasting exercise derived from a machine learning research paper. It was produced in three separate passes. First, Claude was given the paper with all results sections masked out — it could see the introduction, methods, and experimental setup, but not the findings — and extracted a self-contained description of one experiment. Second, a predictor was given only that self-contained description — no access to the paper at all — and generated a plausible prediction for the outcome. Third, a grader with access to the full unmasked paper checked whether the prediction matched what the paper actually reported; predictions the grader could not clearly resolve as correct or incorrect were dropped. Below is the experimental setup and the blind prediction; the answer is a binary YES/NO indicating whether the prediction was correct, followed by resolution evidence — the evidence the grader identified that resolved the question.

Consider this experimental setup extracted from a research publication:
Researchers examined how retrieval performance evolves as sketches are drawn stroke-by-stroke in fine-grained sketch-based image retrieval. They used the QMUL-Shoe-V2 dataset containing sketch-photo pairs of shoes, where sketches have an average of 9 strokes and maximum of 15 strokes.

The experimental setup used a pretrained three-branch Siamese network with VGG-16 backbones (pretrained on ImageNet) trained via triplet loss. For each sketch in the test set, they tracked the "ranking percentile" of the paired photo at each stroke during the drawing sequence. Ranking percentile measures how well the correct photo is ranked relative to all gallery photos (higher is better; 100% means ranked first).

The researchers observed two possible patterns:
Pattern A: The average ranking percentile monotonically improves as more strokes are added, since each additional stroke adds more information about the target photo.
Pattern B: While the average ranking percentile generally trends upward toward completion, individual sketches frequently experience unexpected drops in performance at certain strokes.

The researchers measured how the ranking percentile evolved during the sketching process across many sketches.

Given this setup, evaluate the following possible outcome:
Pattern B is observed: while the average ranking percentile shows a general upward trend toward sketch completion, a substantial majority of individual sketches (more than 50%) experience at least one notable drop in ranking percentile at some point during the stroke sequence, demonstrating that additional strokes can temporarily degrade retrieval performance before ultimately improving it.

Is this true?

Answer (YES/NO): NO